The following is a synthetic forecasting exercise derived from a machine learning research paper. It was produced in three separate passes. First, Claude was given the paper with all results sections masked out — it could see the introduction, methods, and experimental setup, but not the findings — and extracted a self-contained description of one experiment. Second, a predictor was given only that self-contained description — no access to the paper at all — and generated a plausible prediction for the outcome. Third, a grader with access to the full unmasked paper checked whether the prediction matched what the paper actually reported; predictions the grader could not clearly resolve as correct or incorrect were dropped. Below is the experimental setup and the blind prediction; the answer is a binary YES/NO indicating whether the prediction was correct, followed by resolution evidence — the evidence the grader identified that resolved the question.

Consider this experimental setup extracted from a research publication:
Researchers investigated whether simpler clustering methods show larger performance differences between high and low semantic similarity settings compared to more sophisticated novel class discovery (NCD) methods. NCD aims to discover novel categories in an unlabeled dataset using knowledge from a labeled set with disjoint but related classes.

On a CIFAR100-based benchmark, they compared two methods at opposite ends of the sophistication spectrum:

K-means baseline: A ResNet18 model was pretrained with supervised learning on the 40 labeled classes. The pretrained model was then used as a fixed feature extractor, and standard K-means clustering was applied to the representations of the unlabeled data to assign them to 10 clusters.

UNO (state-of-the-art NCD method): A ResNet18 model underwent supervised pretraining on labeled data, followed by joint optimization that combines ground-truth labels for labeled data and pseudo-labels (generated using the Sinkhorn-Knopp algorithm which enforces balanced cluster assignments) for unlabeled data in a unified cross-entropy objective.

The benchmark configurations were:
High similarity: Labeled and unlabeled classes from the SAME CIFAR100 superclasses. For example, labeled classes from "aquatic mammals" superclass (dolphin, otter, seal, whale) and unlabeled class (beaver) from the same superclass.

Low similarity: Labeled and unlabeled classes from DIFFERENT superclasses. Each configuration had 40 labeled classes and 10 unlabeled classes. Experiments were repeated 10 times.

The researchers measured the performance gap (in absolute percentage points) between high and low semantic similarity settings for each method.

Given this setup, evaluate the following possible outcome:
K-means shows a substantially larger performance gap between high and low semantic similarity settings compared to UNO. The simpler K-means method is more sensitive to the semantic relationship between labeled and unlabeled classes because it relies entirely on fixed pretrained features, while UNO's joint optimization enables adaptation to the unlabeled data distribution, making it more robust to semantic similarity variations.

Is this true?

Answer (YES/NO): YES